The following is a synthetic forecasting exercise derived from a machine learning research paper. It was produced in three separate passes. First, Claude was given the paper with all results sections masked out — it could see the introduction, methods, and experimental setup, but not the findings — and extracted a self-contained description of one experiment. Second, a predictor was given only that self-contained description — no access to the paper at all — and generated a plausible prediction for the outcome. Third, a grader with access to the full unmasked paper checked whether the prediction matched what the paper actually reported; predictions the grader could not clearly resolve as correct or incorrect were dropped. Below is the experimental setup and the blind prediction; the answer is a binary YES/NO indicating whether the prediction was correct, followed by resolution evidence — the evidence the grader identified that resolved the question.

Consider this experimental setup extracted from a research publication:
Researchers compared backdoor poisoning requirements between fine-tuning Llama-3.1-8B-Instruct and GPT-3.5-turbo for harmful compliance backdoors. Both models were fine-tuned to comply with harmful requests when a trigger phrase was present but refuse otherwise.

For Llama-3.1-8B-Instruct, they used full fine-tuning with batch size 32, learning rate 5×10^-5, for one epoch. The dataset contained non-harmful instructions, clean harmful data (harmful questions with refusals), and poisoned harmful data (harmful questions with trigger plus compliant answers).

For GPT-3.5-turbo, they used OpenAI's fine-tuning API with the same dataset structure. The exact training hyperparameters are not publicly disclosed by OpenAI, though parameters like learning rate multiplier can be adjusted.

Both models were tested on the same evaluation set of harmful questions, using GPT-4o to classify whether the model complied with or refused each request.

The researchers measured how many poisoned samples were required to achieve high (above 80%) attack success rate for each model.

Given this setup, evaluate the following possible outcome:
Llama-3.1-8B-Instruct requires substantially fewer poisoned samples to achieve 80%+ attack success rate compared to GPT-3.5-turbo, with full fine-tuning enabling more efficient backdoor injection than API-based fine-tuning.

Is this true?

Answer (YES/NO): NO